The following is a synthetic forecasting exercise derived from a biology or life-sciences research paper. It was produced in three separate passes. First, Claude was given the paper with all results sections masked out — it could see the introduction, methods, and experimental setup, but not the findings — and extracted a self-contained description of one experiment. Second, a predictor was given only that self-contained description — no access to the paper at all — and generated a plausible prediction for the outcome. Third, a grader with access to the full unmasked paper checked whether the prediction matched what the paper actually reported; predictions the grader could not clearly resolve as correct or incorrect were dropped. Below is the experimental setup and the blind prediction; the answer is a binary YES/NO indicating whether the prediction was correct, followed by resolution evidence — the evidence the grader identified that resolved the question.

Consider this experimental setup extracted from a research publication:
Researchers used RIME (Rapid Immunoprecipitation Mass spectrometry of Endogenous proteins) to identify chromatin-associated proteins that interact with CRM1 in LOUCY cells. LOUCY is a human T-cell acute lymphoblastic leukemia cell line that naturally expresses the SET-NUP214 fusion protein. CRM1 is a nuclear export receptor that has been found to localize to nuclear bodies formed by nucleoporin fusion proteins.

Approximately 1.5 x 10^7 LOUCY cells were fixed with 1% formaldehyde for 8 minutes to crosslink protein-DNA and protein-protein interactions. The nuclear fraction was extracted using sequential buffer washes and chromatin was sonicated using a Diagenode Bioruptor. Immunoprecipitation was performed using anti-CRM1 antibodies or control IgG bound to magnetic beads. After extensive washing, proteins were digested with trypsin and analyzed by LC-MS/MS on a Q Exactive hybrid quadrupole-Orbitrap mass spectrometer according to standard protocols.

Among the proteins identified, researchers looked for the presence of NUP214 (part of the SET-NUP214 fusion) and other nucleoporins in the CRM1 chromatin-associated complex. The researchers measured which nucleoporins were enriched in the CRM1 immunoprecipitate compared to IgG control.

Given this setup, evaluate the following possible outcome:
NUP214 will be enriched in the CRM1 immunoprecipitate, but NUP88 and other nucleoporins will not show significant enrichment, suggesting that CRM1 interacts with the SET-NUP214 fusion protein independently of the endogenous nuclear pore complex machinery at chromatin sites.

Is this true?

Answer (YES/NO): NO